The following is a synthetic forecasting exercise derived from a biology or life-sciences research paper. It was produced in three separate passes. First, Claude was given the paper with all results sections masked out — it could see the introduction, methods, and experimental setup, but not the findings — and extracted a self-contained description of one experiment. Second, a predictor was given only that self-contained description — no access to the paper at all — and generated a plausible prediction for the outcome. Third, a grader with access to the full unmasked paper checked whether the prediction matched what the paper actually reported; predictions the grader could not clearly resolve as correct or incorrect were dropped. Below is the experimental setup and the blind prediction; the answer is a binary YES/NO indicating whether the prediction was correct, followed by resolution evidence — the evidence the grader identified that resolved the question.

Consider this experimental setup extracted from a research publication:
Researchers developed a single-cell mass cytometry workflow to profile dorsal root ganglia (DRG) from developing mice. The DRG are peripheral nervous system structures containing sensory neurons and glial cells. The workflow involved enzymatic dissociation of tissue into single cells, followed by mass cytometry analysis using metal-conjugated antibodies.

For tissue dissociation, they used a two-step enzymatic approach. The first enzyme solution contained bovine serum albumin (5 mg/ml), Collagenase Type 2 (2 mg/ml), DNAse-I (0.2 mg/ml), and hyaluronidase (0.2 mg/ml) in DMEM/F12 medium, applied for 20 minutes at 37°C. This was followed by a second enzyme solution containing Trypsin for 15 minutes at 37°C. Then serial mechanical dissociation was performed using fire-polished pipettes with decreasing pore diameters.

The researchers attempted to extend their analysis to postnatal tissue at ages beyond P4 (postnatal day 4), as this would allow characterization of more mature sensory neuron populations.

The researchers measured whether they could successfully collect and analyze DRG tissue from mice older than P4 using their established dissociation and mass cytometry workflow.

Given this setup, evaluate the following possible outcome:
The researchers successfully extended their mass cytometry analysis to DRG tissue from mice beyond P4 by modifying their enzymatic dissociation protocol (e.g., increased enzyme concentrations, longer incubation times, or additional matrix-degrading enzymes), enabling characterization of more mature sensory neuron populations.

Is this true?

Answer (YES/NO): NO